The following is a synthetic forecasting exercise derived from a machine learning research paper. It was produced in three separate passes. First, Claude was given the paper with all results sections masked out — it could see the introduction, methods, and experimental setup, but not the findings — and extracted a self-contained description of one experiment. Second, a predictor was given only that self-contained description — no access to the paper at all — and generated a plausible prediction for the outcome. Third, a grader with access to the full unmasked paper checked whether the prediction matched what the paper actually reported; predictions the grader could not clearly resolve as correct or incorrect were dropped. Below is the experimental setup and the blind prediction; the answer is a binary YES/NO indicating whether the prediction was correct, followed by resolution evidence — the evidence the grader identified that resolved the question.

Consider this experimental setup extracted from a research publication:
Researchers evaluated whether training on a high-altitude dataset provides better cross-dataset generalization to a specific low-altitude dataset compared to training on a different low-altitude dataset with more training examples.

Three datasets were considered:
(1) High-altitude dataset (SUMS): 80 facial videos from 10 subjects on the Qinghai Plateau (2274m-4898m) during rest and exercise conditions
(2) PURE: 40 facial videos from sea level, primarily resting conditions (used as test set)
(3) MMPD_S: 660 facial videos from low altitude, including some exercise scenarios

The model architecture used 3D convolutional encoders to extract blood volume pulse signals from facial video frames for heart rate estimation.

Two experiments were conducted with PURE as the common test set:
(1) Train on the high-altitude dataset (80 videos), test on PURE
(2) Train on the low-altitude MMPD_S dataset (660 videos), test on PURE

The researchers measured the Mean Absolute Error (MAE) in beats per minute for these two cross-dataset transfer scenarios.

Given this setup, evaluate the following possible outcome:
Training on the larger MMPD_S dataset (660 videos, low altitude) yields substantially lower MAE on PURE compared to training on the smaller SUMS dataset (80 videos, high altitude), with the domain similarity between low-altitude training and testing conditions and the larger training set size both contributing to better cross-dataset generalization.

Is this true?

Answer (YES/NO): NO